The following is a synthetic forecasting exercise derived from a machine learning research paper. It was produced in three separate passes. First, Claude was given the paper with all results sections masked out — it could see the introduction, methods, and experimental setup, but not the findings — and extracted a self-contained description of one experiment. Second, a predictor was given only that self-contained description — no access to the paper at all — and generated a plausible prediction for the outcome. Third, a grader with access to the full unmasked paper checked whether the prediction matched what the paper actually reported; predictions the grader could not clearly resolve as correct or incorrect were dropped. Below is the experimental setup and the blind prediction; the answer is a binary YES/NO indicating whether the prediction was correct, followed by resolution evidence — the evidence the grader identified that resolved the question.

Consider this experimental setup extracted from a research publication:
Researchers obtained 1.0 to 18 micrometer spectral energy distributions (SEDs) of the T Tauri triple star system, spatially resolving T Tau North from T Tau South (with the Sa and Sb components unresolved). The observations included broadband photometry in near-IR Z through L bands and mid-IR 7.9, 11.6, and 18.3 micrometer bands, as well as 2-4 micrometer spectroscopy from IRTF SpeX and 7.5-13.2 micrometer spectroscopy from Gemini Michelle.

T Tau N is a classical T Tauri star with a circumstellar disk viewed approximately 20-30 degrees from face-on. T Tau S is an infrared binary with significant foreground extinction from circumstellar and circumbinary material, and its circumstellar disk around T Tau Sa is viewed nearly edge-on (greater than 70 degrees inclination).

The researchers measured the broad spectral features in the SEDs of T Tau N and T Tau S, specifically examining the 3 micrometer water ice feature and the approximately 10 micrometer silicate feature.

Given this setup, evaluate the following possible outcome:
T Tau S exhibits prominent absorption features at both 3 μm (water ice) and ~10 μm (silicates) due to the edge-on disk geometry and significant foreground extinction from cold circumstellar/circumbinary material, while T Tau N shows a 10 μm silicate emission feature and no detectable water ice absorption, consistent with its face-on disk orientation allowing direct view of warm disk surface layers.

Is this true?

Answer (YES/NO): YES